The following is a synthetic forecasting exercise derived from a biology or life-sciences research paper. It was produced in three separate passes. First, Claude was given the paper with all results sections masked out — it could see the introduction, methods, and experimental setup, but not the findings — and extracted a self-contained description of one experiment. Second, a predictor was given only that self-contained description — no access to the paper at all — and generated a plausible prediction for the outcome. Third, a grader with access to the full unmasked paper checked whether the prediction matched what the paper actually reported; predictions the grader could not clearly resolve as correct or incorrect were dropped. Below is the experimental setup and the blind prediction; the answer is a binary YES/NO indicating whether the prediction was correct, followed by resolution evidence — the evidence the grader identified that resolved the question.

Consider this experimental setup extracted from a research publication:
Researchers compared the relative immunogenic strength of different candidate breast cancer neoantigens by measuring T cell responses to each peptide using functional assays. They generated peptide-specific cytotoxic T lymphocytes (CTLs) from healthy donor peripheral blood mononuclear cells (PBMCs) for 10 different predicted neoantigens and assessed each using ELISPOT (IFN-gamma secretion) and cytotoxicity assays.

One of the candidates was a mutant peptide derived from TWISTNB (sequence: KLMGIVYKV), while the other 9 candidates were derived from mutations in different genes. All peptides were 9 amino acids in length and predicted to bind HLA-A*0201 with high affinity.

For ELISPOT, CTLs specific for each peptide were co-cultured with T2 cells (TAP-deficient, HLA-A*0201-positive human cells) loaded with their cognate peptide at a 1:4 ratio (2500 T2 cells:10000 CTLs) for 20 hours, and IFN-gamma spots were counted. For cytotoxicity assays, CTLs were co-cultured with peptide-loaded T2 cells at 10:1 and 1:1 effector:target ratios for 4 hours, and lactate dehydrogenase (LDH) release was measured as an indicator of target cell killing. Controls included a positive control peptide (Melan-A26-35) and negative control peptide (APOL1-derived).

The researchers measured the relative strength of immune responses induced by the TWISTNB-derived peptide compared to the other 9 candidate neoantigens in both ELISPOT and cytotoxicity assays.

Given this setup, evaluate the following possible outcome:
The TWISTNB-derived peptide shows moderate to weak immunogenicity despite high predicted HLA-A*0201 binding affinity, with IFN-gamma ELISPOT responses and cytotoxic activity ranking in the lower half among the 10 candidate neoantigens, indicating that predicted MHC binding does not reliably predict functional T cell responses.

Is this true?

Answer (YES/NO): NO